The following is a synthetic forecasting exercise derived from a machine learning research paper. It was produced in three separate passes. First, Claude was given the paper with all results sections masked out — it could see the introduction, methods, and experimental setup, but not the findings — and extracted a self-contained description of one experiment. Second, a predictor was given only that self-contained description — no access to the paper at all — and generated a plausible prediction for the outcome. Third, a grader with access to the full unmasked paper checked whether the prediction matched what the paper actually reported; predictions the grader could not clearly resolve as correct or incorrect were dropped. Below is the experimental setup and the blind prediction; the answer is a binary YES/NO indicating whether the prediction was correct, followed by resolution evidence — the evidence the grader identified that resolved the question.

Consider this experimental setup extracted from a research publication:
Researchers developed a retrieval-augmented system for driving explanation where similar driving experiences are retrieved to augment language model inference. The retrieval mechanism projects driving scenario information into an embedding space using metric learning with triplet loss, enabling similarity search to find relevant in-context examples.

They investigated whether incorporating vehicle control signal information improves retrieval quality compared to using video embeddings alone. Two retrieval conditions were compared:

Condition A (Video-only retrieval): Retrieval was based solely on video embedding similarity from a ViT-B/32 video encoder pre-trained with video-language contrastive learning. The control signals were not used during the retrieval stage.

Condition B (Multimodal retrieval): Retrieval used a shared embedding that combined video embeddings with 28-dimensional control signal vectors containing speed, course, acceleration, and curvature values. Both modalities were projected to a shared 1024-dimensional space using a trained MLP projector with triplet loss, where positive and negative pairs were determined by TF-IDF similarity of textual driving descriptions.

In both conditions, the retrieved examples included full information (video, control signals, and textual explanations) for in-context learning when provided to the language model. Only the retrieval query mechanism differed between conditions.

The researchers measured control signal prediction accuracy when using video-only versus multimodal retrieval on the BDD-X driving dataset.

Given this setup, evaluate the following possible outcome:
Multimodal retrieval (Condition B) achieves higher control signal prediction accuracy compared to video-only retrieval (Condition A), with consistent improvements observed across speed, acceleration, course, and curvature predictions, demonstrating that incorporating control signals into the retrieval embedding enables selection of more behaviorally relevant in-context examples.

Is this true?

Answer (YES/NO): NO